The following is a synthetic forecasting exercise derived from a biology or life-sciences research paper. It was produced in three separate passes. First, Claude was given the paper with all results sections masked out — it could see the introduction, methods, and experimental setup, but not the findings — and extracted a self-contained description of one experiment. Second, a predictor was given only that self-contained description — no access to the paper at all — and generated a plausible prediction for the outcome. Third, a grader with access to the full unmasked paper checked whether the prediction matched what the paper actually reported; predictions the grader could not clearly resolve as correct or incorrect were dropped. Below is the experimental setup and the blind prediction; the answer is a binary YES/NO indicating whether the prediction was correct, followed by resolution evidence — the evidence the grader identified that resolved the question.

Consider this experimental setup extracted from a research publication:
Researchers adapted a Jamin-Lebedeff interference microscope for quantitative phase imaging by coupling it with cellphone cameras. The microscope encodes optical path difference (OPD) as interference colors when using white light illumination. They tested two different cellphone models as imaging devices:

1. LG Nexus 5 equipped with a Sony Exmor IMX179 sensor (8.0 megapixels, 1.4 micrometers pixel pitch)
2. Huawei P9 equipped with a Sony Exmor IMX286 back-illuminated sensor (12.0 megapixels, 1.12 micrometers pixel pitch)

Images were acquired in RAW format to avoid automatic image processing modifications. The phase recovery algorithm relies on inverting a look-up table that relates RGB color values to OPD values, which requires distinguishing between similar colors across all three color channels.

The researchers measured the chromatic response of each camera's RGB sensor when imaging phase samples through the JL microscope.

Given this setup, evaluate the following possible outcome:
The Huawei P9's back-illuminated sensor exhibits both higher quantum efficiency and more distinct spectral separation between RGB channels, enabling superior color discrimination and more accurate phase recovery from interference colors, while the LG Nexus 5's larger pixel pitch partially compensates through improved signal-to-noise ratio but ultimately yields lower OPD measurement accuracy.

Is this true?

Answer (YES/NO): NO